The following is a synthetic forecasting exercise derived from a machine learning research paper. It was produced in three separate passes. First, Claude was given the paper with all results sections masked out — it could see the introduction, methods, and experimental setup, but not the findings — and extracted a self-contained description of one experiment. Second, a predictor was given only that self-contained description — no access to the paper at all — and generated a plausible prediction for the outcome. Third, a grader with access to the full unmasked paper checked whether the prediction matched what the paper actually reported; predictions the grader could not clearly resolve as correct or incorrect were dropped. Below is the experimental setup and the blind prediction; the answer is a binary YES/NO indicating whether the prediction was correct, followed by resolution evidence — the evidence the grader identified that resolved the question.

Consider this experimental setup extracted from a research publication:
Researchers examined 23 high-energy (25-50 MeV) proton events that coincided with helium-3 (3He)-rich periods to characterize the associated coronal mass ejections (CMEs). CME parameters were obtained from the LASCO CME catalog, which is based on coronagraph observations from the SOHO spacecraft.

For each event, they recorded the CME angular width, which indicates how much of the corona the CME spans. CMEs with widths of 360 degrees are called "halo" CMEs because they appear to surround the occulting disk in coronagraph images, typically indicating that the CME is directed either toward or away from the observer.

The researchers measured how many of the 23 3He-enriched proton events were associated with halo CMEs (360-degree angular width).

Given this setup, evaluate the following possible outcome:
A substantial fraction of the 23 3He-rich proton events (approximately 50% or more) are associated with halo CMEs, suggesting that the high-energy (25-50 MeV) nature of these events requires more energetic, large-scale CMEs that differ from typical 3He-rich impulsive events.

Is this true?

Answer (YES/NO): YES